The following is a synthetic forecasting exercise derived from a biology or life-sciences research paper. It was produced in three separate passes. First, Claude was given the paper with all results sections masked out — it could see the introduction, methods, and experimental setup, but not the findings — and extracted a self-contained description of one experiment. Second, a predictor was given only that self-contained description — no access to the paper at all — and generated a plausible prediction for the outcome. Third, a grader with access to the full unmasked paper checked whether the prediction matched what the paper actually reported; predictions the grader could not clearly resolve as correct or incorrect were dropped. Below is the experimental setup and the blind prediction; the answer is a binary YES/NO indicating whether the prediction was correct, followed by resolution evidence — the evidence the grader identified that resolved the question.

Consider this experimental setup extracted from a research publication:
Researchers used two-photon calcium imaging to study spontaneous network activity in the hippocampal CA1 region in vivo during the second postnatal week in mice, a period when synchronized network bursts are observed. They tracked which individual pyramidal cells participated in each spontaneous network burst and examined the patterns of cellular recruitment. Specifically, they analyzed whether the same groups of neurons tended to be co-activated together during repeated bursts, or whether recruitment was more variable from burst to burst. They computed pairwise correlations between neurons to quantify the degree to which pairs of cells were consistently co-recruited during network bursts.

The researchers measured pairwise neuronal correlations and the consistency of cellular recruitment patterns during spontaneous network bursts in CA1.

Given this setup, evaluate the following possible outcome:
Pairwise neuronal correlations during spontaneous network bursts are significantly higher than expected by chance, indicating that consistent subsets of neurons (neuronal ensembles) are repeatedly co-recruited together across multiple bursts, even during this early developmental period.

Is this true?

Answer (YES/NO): NO